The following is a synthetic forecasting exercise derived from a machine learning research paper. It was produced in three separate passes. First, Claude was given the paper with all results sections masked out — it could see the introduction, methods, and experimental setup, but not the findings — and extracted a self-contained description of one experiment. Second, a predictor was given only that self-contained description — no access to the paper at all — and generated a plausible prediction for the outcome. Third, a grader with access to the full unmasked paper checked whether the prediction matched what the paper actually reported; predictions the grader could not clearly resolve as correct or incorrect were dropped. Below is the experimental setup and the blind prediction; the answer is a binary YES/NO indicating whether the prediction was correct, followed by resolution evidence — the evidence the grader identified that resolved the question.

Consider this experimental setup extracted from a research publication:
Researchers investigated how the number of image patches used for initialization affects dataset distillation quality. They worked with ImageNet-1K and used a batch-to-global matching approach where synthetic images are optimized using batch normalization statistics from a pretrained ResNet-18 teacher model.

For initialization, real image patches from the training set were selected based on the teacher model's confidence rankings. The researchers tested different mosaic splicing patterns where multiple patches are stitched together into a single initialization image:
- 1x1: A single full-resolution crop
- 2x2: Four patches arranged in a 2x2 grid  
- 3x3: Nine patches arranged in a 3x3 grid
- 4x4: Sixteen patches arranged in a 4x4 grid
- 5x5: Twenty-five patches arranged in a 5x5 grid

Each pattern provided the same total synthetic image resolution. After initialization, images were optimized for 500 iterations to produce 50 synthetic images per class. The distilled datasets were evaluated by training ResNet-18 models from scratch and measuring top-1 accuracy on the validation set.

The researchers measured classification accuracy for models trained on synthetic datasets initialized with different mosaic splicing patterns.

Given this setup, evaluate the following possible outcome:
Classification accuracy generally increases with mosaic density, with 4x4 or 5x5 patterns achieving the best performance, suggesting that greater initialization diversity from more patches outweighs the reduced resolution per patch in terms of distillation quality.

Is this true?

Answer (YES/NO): NO